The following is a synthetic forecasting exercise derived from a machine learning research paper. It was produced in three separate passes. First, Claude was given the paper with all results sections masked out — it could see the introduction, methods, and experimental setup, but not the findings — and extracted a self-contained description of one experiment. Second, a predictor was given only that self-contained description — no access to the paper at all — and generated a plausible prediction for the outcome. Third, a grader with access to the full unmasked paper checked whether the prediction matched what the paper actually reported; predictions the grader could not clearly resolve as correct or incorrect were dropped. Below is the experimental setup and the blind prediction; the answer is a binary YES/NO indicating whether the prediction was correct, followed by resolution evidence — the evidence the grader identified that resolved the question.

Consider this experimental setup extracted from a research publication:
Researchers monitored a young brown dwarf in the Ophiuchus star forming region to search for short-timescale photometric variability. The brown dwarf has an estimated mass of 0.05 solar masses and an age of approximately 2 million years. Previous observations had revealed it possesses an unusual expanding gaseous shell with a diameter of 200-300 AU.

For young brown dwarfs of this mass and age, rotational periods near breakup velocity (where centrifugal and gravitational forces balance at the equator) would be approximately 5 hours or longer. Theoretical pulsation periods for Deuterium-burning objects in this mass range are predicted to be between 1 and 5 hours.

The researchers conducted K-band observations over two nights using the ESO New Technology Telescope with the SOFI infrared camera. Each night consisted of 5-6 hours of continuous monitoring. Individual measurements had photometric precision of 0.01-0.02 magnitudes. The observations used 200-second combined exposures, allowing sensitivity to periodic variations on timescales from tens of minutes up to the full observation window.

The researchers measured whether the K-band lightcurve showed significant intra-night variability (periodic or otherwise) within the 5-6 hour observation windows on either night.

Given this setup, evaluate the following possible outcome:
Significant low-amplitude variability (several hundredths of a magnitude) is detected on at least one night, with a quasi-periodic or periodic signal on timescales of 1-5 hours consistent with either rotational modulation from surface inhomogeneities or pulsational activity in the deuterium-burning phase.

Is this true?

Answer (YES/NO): NO